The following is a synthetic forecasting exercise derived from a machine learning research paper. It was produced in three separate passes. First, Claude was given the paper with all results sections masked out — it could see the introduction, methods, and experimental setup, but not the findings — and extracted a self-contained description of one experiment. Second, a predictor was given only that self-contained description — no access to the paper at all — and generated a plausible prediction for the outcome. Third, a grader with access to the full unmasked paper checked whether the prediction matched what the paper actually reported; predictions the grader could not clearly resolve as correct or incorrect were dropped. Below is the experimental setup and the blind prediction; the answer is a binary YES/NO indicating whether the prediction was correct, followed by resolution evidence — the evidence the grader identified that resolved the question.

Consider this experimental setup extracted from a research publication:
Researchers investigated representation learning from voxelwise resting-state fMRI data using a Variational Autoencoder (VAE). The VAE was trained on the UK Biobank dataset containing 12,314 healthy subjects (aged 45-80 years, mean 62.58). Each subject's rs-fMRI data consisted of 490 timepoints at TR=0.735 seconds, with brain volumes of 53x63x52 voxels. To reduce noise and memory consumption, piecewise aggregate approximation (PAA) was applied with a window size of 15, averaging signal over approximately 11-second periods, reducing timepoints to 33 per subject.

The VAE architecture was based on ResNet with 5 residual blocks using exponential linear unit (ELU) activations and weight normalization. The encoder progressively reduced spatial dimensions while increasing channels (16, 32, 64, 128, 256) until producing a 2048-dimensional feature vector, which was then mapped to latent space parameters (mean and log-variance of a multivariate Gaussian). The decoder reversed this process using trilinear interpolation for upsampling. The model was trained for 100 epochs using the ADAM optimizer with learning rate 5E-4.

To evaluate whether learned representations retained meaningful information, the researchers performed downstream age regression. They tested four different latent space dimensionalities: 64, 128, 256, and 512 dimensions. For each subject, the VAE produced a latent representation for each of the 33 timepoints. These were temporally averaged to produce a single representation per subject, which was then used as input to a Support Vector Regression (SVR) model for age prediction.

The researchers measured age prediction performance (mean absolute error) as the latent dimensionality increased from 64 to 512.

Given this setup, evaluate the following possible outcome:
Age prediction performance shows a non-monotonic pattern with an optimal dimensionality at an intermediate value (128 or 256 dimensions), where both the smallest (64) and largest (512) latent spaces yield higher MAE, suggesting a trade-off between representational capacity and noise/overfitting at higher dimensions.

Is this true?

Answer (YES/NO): NO